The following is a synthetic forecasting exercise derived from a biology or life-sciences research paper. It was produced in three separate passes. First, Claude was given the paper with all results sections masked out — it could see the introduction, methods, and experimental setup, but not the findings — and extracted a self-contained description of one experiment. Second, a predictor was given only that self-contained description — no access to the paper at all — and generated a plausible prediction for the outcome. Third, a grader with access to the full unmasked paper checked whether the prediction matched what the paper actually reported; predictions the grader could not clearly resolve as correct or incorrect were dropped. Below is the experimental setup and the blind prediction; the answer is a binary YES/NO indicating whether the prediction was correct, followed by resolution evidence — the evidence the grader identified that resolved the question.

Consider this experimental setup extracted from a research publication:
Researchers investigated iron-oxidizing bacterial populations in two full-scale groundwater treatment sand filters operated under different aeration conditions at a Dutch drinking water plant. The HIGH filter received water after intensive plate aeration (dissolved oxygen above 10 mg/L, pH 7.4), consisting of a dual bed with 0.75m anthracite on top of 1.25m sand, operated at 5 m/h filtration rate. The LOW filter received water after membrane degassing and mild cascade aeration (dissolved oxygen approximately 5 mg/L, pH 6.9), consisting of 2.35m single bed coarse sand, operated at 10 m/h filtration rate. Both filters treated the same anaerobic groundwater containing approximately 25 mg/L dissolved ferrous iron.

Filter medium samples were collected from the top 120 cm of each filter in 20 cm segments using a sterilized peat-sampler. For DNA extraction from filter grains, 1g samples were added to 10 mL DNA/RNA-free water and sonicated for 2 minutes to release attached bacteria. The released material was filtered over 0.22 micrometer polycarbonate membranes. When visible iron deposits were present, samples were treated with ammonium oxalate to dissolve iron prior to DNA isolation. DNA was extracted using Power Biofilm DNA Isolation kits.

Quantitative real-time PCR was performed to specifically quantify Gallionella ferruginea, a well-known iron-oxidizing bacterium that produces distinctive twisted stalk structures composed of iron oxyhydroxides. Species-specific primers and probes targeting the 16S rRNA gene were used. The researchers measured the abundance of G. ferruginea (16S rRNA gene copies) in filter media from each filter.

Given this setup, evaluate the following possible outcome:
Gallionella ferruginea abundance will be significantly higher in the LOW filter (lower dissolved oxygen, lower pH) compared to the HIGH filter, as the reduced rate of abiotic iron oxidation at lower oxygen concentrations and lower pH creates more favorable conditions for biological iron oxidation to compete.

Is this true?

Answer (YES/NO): YES